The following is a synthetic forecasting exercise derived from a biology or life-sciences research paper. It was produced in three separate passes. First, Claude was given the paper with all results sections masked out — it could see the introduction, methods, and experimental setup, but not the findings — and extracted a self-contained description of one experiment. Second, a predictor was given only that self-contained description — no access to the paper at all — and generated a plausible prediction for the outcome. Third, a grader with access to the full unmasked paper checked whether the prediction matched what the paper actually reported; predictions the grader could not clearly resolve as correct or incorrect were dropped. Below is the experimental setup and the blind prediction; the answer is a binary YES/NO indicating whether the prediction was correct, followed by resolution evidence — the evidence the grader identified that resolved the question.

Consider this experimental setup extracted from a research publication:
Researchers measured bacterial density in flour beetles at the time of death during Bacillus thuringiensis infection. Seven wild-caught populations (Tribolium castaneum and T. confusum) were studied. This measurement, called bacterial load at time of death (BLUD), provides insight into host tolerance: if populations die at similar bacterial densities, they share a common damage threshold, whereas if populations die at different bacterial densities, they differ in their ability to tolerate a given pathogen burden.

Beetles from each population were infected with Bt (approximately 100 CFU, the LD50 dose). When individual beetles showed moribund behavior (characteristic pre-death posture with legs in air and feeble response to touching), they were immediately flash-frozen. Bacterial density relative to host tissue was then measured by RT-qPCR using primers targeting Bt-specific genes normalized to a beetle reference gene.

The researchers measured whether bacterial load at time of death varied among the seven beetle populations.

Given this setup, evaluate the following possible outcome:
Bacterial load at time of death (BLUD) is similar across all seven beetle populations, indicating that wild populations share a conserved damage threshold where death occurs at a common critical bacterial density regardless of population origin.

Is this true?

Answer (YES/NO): NO